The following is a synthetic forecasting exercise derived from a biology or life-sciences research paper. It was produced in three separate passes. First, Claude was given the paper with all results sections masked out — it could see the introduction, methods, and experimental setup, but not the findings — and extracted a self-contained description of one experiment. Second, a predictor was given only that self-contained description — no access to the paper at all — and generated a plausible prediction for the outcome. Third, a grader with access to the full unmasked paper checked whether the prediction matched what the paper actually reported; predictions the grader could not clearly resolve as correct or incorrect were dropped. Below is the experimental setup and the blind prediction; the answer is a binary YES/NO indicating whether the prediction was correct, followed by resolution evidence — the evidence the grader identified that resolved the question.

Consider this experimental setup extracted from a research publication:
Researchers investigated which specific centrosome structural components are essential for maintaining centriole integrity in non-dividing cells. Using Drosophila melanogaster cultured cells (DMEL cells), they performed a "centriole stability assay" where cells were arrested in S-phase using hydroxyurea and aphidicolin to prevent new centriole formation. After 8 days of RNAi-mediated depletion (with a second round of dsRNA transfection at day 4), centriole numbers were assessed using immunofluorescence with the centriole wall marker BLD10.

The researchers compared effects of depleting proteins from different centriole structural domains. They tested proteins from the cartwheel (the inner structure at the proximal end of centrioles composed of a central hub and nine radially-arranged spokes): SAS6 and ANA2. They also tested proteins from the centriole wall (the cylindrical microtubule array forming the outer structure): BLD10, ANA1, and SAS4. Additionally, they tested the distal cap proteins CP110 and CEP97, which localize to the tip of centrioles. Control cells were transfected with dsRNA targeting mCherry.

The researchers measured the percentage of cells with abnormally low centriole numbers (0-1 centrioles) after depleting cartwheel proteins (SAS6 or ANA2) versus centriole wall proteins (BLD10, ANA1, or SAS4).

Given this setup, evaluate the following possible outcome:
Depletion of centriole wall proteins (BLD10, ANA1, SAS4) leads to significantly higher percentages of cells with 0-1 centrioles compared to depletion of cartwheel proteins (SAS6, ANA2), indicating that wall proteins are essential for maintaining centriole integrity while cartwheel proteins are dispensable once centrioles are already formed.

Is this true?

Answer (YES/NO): NO